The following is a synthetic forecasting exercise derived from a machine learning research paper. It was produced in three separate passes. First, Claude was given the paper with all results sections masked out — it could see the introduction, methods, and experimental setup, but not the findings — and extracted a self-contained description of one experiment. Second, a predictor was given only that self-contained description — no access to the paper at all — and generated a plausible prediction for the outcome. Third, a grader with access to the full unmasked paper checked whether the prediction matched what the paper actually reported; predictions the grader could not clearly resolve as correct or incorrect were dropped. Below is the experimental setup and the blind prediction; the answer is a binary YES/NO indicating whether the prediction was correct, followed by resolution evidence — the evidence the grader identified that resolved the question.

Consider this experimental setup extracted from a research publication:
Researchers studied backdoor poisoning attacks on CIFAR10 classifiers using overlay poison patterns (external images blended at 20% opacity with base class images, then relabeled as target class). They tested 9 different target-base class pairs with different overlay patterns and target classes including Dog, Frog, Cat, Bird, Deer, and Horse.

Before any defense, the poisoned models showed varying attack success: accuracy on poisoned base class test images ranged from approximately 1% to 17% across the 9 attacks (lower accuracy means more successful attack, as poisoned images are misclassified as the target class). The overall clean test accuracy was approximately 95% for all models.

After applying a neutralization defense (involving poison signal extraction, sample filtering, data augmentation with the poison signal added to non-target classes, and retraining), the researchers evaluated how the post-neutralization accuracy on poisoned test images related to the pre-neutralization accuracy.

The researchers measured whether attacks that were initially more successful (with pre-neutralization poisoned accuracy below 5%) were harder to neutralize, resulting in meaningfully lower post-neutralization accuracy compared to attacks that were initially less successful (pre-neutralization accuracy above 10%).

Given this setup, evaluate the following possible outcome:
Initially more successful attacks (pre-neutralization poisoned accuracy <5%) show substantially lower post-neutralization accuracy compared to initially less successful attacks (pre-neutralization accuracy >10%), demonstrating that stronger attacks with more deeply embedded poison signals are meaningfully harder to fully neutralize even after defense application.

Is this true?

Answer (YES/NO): NO